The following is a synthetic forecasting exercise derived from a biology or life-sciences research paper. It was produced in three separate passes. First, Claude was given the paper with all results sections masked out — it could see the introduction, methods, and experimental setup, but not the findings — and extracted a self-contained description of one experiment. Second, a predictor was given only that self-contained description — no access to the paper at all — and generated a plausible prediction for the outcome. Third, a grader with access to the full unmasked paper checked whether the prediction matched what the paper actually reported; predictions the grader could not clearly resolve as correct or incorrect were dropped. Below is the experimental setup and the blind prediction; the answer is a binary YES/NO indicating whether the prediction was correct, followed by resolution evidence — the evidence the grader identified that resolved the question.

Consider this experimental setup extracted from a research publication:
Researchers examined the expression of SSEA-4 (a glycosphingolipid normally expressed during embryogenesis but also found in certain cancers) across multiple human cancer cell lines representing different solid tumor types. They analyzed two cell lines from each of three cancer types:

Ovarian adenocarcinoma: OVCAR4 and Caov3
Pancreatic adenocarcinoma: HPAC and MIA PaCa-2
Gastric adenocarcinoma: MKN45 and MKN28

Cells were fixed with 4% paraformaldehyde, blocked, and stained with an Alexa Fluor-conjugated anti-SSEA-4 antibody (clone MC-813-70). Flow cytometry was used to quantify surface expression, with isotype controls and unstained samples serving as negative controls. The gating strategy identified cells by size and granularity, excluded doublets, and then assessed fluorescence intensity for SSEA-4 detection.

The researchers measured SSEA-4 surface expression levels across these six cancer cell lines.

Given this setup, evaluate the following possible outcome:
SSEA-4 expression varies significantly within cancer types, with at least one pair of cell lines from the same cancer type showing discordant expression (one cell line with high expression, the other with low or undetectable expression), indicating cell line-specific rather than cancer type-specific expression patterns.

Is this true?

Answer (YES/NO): YES